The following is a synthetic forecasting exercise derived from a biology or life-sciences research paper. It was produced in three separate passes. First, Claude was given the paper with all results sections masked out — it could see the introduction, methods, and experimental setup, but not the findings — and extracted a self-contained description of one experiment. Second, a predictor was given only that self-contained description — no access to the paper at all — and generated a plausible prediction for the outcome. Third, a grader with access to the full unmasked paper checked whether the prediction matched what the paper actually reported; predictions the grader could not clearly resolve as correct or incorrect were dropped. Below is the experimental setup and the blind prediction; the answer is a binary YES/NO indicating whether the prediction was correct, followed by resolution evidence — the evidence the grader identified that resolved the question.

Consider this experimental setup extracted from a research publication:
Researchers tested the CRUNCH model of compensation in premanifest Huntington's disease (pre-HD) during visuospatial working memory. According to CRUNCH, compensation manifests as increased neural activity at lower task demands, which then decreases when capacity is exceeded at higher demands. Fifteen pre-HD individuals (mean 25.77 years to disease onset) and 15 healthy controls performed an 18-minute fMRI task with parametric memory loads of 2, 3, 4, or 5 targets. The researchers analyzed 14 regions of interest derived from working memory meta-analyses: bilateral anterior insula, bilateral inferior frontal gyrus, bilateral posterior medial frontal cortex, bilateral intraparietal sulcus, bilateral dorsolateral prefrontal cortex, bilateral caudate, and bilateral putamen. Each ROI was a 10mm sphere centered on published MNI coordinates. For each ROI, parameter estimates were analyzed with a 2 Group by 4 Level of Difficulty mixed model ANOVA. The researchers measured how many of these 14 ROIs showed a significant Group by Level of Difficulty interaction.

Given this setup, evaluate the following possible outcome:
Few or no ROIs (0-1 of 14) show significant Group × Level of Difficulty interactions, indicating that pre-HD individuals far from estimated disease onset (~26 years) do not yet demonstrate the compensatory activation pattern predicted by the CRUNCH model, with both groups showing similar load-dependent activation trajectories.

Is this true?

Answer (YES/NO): NO